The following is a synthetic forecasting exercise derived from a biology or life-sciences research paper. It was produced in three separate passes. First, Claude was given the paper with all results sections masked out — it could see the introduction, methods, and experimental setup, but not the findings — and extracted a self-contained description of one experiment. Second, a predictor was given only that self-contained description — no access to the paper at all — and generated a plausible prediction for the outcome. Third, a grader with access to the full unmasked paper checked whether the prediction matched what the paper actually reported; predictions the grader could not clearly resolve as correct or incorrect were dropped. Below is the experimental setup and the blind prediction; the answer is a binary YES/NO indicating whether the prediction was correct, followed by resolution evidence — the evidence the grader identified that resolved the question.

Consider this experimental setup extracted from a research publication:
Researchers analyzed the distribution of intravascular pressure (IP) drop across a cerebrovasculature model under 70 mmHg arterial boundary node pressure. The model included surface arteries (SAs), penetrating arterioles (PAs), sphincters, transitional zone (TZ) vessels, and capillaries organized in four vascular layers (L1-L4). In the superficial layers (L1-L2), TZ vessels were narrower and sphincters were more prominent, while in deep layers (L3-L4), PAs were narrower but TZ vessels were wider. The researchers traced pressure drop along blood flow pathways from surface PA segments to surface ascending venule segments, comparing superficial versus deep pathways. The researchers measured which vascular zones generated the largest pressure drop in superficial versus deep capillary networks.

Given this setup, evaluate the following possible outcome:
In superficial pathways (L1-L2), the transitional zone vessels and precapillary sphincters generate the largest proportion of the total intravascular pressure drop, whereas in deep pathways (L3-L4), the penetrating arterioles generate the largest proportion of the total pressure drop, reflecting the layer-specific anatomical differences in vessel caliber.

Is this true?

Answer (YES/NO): YES